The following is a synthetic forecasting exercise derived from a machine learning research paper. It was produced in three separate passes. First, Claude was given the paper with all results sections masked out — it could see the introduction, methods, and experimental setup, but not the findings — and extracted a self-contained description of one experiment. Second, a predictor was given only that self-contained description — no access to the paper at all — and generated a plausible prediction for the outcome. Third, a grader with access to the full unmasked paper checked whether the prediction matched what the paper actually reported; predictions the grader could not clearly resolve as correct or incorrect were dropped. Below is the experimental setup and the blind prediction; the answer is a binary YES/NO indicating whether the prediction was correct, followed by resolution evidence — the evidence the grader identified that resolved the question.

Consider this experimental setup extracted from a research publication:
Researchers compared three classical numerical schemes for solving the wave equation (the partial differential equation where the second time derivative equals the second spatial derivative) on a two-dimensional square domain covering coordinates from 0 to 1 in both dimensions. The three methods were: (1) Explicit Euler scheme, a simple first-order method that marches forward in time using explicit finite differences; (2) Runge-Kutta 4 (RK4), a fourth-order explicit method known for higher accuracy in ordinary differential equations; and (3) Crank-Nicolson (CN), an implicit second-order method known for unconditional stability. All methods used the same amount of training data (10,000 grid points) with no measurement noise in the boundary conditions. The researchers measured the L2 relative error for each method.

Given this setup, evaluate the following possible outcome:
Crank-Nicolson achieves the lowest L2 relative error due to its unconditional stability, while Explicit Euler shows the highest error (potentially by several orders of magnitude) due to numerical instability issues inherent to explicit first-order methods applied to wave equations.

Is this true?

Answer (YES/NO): NO